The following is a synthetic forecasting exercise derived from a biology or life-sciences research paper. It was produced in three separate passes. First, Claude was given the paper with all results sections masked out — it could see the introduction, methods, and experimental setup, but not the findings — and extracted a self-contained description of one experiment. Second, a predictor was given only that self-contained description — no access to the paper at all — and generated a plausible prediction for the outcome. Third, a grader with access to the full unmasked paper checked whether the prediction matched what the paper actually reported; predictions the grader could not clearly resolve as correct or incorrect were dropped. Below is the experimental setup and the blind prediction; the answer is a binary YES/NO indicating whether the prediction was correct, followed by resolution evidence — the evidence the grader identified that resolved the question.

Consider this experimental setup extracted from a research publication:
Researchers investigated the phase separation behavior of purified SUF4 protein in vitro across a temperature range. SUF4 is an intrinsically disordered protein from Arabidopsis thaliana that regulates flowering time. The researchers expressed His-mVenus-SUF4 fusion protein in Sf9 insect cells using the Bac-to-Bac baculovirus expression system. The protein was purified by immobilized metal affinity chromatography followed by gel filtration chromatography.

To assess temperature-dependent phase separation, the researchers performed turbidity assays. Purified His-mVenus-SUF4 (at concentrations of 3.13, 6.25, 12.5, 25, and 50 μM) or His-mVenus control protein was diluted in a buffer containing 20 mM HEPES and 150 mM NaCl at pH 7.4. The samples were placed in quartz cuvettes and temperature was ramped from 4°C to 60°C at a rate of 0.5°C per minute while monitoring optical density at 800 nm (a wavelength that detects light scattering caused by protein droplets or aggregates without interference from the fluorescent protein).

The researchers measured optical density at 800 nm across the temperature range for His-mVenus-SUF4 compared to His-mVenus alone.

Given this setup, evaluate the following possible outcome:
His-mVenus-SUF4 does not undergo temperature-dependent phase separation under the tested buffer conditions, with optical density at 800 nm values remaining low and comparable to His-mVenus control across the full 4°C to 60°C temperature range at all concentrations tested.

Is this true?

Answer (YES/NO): NO